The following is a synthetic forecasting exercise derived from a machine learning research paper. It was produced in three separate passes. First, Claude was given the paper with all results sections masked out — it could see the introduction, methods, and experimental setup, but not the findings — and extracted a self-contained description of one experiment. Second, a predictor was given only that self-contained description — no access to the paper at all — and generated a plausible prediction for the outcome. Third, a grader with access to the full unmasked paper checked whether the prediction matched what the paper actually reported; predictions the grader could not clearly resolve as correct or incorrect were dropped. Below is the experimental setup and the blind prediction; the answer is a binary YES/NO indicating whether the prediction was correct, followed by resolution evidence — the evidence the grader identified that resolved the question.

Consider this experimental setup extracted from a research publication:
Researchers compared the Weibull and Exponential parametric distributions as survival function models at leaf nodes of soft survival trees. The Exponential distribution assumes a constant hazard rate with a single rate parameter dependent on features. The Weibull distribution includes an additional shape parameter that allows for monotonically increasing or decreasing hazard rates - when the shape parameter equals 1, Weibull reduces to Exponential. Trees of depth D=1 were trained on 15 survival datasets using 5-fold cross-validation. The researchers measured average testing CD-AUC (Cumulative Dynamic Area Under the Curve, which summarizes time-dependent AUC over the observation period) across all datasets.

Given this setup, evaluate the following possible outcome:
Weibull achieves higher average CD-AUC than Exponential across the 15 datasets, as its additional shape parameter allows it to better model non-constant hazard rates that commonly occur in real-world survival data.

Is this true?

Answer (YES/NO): YES